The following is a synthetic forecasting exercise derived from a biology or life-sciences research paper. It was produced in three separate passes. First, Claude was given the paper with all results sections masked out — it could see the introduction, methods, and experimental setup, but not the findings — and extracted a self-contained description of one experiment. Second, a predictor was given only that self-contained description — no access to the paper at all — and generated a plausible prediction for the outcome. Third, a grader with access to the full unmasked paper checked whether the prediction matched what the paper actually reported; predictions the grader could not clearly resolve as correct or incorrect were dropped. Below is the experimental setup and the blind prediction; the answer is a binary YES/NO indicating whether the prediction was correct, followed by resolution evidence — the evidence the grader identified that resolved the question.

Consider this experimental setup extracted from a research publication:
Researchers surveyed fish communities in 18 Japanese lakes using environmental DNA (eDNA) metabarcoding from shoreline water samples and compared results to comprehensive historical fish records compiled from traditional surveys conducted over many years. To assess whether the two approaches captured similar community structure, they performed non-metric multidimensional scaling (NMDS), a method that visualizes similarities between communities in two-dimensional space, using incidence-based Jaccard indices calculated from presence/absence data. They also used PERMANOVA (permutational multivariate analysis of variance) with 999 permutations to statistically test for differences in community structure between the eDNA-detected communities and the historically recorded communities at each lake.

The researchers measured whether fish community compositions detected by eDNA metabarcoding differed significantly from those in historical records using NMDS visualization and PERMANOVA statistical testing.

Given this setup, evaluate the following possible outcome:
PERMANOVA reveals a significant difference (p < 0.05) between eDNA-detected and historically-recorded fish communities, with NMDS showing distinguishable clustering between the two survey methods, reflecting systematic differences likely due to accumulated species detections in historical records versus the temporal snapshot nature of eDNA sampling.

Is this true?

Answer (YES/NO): YES